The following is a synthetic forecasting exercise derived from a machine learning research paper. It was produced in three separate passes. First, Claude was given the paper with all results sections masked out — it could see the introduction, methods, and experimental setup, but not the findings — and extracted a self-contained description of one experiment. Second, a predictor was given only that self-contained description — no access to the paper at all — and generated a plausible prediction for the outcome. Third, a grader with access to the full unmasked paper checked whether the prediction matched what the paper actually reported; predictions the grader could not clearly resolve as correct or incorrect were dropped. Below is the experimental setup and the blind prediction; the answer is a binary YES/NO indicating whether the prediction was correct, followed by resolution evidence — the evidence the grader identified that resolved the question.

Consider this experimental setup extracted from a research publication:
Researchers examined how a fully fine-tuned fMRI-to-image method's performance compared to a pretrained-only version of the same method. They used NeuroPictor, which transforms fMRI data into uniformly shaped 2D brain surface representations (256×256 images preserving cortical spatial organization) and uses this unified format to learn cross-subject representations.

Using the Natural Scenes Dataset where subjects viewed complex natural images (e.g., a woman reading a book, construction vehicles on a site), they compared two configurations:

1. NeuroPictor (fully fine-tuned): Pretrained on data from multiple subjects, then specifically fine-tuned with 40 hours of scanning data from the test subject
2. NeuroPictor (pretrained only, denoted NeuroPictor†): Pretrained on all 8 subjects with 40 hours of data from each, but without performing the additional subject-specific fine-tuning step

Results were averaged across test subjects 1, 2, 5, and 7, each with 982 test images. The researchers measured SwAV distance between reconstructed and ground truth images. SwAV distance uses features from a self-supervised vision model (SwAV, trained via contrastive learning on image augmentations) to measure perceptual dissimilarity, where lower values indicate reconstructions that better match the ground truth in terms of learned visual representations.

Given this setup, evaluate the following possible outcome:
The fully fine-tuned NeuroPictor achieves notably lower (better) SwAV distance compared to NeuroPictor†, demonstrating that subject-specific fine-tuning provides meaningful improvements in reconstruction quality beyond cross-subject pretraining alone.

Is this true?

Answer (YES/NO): YES